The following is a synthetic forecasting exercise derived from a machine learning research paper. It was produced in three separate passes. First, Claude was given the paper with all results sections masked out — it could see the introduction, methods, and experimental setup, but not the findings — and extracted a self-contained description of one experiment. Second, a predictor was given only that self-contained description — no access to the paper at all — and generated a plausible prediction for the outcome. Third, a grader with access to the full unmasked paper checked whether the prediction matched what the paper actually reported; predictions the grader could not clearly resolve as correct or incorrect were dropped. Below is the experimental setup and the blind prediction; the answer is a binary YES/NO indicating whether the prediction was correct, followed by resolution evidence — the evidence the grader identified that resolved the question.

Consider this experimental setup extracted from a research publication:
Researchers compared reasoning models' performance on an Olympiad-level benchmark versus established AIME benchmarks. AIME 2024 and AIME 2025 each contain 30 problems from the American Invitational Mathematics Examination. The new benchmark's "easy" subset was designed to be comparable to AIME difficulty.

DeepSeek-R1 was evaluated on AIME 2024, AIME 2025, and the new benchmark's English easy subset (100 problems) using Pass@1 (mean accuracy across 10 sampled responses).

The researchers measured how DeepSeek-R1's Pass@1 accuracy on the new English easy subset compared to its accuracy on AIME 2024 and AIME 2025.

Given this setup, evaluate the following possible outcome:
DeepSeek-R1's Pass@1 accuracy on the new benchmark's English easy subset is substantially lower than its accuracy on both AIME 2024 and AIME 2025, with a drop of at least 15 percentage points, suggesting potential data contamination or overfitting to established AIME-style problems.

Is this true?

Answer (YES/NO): NO